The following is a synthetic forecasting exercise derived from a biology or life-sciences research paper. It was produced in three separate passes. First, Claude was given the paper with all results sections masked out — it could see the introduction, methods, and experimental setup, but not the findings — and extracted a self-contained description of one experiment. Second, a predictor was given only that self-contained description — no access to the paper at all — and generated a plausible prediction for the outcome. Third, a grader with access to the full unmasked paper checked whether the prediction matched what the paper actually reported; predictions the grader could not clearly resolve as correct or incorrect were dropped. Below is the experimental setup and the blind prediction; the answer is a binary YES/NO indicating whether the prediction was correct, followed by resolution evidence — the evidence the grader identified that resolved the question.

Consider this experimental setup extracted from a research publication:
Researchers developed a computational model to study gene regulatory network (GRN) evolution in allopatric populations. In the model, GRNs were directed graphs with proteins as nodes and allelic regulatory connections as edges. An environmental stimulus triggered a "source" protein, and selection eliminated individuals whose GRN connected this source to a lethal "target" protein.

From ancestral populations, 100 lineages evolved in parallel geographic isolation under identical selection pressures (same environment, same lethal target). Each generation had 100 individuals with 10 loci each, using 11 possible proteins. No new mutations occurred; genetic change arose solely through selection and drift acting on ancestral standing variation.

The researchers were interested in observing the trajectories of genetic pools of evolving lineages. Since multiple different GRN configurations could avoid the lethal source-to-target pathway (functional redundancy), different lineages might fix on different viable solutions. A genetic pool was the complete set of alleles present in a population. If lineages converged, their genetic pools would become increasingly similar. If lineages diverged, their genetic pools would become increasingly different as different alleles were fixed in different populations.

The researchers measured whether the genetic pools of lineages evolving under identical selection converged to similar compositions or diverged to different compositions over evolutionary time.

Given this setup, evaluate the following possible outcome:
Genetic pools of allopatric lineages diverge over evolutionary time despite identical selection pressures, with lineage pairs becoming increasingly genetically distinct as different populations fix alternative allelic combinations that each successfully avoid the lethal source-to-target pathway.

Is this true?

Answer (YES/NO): YES